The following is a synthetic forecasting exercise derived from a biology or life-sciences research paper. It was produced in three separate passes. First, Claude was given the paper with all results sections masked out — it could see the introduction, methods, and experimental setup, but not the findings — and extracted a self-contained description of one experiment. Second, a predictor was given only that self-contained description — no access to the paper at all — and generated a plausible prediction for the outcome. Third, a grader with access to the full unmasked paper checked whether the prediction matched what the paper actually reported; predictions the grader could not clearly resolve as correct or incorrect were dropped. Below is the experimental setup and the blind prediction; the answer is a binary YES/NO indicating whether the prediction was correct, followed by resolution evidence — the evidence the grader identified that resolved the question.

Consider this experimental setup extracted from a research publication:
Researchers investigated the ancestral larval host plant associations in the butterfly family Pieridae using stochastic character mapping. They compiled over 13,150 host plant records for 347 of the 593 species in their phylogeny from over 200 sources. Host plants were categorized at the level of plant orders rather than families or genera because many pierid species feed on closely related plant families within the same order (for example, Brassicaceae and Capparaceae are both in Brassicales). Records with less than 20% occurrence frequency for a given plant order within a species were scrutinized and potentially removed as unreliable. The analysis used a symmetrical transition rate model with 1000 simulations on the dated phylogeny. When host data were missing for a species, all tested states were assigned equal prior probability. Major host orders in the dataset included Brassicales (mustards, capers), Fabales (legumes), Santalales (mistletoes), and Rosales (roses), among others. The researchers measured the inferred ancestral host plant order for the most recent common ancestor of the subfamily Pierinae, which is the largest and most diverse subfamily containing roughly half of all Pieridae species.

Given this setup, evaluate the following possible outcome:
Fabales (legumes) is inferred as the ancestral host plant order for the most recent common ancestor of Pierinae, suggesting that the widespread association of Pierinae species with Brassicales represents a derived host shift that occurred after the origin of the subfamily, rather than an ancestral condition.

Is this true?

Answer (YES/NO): NO